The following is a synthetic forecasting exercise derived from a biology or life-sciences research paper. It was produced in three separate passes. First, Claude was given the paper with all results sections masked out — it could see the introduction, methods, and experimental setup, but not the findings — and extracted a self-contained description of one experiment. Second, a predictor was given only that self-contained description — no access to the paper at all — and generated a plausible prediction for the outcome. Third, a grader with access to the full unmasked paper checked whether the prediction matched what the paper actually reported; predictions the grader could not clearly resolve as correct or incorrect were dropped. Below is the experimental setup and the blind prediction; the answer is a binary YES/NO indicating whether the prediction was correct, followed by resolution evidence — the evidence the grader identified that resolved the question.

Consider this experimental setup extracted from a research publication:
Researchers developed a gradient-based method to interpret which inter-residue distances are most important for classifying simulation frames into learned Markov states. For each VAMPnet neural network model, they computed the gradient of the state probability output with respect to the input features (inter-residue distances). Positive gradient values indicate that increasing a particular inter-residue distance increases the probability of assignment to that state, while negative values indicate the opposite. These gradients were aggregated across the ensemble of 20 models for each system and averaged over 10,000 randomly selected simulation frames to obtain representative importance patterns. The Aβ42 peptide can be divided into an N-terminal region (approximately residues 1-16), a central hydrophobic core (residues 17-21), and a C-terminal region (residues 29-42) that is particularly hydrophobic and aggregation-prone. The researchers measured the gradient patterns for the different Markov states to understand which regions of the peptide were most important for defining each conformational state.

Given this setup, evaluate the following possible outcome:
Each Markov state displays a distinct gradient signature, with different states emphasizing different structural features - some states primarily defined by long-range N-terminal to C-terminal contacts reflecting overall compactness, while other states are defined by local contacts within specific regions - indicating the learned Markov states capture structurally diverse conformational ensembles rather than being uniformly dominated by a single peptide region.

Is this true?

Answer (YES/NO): NO